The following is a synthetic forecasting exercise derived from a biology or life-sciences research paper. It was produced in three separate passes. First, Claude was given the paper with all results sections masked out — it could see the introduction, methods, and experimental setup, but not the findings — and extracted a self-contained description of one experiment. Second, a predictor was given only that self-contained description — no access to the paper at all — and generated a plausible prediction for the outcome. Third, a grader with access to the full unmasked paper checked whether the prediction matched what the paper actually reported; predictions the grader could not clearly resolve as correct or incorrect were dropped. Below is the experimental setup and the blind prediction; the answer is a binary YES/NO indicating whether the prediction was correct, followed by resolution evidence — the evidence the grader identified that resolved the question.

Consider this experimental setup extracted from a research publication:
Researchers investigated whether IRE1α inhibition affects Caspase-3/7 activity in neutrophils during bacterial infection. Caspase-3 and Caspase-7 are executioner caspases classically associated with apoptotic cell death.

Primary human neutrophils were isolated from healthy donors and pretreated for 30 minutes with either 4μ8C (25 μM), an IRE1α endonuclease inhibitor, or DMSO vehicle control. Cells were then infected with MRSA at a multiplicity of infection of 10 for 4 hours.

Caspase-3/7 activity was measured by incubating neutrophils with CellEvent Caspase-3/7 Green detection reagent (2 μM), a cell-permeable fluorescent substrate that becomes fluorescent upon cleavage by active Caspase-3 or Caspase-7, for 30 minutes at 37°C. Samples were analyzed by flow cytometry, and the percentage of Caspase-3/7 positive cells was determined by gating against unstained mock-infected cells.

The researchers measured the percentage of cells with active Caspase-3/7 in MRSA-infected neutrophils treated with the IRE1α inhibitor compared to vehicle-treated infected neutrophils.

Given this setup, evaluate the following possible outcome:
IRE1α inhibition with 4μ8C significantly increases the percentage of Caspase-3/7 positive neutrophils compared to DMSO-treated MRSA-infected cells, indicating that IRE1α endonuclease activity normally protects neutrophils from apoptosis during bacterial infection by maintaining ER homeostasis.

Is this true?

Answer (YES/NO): NO